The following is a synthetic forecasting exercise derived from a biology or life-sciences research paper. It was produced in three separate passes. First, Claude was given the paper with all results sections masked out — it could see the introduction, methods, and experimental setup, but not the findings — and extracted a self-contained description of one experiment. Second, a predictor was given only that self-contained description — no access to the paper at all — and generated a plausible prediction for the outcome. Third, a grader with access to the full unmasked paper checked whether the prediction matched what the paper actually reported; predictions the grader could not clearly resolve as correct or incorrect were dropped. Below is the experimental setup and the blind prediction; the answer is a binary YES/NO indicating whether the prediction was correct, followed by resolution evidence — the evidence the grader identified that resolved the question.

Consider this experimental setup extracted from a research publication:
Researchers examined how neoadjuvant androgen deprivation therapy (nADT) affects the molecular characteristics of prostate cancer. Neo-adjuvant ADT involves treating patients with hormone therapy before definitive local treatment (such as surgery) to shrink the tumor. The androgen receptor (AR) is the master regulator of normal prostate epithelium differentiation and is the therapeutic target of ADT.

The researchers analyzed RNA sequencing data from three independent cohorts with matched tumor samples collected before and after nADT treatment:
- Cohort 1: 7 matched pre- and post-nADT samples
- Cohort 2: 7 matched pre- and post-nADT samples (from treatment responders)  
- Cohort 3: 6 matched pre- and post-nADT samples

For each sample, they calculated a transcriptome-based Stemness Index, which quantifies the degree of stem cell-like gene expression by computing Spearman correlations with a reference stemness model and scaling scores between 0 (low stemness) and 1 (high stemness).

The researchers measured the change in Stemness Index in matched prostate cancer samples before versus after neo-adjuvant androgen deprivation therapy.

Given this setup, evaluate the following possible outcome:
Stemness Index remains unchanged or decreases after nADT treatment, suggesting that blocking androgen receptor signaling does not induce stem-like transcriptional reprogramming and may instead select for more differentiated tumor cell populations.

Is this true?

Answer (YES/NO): YES